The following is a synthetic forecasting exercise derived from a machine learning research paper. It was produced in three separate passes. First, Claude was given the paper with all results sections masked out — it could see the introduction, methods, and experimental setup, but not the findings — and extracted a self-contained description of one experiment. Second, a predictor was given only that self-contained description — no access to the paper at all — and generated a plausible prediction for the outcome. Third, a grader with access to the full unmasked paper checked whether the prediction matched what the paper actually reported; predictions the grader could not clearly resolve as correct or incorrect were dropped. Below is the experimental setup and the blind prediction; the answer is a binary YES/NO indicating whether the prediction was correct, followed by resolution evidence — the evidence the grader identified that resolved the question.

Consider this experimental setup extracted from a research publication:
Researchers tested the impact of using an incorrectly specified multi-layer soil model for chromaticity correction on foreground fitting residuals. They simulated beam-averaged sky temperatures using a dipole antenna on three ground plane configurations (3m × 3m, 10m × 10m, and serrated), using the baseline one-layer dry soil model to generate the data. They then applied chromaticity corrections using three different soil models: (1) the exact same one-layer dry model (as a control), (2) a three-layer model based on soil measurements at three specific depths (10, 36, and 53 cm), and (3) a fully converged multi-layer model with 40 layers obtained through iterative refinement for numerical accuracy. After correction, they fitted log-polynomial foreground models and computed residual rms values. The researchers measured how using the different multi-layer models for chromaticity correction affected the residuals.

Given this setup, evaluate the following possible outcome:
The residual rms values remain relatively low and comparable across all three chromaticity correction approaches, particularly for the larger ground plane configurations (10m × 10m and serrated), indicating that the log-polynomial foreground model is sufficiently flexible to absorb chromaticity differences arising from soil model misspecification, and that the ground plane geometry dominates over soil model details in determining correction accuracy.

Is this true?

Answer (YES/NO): NO